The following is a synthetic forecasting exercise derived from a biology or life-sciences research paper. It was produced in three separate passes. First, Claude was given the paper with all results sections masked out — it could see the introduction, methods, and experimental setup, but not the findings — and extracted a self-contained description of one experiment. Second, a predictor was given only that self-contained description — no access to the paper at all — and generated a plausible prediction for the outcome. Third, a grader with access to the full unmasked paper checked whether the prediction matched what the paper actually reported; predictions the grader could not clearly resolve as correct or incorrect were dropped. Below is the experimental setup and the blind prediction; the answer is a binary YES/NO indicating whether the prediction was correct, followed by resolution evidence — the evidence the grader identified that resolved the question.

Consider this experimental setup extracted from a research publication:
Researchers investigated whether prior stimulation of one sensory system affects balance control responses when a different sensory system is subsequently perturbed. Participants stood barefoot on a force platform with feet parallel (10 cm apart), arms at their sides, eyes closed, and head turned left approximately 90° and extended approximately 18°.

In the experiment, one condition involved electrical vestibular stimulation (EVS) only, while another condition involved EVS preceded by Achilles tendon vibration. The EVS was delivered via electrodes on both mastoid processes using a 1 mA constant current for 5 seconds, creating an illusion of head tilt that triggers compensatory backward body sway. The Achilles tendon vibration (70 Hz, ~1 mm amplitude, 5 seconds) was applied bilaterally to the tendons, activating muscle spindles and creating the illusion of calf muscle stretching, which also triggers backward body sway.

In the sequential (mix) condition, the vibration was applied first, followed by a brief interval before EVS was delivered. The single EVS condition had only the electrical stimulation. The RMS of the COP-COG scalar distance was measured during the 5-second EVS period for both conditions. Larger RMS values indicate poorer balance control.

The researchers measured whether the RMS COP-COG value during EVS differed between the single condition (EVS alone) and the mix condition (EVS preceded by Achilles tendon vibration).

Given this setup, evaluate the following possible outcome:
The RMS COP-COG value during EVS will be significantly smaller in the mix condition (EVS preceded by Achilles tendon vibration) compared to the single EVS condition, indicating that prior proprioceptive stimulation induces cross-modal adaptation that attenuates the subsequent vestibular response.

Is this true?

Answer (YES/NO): NO